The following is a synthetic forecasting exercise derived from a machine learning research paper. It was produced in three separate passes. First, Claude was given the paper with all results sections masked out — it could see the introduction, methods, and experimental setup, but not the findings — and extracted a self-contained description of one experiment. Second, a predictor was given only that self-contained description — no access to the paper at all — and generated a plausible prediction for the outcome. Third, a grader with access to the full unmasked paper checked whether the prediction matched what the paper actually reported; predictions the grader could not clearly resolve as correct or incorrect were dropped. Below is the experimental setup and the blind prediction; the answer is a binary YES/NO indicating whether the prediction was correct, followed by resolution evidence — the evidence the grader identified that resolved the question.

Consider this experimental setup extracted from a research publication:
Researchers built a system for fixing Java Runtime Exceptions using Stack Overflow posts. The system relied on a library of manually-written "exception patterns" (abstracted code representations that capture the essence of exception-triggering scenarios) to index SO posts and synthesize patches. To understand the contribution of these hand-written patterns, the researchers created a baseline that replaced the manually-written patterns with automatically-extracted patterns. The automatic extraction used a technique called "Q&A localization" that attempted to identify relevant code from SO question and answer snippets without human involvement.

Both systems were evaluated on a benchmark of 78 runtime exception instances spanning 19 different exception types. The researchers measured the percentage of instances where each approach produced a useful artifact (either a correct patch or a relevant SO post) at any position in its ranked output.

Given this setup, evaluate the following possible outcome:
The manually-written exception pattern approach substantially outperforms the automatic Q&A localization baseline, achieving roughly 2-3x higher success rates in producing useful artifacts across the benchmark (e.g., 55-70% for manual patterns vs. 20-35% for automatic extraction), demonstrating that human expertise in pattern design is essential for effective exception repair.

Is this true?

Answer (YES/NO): NO